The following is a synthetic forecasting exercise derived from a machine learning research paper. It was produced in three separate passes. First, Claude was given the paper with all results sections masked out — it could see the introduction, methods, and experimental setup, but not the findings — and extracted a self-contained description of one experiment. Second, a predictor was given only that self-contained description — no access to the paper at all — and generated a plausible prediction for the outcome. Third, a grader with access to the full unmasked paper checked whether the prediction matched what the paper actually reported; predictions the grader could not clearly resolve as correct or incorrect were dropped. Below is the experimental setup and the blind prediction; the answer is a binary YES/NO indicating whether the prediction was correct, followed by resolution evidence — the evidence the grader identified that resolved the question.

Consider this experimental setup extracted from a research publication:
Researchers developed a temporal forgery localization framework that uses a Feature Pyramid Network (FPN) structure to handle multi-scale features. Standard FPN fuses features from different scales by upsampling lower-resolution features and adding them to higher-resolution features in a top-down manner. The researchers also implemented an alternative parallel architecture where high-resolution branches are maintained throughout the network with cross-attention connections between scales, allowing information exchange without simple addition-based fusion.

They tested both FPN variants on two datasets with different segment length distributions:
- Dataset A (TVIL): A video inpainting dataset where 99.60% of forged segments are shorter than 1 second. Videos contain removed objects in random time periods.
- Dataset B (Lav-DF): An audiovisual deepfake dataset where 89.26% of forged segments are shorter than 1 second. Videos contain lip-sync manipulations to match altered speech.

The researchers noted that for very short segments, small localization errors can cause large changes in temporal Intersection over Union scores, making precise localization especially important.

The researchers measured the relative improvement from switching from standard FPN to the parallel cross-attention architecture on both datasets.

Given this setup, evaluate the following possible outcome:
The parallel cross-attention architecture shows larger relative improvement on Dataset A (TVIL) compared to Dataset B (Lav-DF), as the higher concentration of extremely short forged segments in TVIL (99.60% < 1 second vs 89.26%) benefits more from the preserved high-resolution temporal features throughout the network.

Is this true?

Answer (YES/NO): YES